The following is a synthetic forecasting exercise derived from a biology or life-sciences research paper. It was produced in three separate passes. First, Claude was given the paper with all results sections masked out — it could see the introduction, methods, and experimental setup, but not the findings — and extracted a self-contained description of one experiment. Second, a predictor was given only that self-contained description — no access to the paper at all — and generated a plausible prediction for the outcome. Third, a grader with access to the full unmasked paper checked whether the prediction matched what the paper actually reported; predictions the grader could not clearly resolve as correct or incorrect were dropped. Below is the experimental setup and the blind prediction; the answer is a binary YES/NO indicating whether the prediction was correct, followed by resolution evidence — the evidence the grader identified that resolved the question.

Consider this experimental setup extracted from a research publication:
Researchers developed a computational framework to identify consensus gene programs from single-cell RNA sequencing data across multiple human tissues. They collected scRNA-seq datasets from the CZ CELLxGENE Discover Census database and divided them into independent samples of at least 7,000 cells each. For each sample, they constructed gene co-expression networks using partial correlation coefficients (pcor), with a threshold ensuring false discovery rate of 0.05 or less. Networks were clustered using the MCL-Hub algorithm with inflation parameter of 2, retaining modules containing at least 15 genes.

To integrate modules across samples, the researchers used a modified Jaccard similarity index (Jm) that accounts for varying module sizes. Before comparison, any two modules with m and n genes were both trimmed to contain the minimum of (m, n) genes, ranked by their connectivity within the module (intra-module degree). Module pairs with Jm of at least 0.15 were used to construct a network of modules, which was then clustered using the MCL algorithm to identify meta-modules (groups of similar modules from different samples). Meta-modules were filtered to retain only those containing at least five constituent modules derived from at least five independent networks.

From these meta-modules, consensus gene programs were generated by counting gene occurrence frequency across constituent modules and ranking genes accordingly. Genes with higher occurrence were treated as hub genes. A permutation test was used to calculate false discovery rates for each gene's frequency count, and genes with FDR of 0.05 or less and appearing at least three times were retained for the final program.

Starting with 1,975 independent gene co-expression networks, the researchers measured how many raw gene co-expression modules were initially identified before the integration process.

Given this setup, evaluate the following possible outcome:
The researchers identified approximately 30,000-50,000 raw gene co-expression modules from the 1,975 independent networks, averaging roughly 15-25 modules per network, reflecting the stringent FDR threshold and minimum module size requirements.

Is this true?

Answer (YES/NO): NO